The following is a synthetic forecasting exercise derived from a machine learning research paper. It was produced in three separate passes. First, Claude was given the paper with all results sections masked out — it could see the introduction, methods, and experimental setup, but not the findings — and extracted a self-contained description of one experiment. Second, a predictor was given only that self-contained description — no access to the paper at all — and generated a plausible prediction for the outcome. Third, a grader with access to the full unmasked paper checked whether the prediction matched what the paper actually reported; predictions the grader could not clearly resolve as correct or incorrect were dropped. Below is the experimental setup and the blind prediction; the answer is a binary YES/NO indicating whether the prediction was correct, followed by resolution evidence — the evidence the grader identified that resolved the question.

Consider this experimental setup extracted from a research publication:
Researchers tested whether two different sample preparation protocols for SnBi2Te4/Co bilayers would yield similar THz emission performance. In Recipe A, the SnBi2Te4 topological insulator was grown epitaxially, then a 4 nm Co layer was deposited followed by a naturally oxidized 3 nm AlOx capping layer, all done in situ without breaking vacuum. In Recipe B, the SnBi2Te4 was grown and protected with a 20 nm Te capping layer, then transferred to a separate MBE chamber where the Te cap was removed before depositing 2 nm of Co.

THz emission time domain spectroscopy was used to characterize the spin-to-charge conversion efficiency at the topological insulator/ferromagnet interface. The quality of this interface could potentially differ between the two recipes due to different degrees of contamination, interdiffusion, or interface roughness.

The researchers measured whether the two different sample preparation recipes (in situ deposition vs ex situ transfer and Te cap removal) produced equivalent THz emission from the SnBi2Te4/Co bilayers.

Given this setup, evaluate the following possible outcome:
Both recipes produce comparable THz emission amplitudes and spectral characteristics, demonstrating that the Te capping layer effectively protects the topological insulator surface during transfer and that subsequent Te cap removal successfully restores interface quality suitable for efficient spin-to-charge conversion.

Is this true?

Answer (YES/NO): YES